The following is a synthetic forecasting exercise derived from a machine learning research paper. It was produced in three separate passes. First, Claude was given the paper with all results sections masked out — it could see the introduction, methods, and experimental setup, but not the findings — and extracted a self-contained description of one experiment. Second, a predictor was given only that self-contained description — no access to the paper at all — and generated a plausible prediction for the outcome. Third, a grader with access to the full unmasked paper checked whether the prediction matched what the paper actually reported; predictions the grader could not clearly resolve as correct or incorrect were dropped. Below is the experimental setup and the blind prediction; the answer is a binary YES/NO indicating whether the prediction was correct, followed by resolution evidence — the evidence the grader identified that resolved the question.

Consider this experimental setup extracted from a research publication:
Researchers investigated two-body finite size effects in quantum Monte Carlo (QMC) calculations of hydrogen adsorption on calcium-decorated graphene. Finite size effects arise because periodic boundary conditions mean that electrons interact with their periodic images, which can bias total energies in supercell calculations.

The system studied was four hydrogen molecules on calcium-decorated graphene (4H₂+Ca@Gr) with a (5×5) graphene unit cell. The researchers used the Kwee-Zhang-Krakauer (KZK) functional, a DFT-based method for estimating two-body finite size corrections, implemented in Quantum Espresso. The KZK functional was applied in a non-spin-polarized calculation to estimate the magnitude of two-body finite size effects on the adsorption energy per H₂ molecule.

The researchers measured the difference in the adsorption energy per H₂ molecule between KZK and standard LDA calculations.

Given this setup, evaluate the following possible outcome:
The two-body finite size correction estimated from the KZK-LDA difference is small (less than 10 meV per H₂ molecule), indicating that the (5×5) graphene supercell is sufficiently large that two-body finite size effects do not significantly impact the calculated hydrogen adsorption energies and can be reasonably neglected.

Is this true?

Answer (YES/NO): YES